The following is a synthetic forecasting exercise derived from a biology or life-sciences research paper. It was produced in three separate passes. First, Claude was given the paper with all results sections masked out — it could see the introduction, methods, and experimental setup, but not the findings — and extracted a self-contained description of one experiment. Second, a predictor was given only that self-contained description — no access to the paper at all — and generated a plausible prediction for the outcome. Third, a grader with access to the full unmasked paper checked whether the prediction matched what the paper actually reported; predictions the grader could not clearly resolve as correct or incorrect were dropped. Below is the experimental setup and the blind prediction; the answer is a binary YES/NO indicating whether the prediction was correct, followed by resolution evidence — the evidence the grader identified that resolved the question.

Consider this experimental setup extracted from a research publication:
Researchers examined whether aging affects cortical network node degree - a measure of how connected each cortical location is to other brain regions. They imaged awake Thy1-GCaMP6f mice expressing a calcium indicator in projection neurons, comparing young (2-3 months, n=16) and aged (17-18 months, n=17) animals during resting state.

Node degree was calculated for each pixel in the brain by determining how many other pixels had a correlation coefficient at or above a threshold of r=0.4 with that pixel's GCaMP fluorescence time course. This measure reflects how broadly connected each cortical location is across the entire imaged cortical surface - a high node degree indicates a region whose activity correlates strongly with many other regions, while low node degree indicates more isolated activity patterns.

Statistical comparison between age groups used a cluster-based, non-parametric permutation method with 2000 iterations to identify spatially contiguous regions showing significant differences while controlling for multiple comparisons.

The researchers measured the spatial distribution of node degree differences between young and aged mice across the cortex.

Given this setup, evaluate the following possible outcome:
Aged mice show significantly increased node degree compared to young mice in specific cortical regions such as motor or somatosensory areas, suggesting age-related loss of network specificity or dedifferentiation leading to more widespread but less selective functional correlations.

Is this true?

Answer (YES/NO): NO